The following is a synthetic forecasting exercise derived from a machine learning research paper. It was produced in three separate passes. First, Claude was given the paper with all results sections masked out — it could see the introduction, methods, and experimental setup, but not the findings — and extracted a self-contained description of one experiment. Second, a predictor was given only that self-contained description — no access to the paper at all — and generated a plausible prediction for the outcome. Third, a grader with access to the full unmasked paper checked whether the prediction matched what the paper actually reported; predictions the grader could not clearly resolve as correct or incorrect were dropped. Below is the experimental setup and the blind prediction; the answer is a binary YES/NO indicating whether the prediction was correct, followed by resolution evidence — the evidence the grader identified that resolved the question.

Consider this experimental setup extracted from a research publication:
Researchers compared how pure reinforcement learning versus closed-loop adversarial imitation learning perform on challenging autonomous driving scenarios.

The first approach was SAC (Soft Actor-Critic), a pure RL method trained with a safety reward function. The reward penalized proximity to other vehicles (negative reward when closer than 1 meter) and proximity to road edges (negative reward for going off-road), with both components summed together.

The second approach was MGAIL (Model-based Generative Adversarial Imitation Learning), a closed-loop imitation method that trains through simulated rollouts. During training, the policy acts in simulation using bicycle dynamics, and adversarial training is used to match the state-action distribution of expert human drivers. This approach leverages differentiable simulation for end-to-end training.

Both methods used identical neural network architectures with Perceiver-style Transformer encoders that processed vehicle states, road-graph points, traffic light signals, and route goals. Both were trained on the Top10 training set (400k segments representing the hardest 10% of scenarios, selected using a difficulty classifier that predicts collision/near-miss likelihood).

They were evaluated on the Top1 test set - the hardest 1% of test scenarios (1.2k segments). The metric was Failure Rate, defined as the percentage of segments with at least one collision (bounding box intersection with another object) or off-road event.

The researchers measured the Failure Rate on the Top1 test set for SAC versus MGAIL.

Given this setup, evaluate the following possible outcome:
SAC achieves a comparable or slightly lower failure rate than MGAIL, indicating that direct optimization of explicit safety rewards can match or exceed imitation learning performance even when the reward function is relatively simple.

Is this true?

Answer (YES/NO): NO